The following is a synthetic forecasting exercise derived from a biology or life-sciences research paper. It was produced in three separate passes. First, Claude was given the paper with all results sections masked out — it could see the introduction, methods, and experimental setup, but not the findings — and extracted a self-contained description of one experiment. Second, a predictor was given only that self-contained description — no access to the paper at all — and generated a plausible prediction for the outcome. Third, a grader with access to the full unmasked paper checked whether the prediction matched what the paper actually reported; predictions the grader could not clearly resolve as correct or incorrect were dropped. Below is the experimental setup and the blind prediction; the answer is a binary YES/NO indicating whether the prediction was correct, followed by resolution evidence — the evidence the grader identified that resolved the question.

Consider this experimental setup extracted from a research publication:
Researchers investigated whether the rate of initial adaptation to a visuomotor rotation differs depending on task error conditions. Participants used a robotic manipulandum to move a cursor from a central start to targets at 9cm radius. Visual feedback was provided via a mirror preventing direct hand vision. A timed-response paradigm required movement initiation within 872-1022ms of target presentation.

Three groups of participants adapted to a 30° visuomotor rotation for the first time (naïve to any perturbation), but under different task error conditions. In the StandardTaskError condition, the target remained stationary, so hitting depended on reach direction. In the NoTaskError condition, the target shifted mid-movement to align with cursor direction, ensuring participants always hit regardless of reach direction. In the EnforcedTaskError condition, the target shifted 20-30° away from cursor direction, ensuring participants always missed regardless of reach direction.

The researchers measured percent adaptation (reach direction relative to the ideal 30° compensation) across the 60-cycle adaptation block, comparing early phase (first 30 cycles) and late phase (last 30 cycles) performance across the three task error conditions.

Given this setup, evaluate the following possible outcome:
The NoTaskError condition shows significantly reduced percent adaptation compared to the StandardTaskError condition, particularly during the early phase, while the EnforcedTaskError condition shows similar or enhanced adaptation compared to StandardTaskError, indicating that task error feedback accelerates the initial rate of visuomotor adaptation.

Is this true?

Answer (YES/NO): NO